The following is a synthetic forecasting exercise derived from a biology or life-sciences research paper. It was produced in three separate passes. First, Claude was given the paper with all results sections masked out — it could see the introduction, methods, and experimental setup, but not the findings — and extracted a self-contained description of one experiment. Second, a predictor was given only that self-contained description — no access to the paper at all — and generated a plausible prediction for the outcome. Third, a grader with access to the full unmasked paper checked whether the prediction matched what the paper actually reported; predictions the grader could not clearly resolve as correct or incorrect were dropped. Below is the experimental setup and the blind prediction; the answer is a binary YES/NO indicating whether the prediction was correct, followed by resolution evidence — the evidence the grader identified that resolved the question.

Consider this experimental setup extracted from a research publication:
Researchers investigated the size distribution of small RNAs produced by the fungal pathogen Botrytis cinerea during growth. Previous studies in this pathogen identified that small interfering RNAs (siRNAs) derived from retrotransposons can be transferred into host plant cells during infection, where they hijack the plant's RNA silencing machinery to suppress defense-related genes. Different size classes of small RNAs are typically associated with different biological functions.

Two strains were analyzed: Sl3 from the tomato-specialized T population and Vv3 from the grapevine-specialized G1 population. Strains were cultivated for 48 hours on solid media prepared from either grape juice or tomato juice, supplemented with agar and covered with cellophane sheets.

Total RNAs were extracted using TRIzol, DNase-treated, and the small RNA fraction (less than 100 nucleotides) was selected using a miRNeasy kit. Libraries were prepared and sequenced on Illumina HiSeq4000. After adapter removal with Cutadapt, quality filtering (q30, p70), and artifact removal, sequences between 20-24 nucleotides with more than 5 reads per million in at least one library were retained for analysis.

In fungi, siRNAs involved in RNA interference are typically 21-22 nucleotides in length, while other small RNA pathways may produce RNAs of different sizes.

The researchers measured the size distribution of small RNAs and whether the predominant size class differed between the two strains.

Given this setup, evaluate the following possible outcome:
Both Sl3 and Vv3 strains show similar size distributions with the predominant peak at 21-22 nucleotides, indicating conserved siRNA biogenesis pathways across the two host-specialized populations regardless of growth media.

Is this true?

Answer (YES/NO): YES